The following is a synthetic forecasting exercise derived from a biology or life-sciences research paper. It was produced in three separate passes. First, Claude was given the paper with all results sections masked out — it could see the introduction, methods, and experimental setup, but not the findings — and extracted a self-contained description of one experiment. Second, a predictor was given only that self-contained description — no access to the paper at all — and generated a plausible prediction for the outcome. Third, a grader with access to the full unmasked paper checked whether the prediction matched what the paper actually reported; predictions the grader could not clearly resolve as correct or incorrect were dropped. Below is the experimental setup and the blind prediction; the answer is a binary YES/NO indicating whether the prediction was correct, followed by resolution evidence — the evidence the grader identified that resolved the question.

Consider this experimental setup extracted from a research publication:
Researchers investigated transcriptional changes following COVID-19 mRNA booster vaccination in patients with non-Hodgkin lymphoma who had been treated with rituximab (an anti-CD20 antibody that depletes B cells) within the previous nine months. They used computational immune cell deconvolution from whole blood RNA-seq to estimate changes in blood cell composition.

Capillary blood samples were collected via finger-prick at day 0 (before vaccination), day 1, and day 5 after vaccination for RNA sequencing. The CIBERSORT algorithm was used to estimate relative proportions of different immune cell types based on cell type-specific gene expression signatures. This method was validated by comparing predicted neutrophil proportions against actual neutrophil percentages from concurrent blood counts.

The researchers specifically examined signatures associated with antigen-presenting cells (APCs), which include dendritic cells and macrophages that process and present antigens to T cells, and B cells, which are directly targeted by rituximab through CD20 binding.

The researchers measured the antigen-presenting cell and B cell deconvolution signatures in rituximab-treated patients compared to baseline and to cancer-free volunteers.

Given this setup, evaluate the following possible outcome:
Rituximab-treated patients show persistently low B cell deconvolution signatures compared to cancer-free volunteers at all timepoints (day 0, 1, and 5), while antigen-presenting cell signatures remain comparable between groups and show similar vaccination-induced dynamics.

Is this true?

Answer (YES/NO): NO